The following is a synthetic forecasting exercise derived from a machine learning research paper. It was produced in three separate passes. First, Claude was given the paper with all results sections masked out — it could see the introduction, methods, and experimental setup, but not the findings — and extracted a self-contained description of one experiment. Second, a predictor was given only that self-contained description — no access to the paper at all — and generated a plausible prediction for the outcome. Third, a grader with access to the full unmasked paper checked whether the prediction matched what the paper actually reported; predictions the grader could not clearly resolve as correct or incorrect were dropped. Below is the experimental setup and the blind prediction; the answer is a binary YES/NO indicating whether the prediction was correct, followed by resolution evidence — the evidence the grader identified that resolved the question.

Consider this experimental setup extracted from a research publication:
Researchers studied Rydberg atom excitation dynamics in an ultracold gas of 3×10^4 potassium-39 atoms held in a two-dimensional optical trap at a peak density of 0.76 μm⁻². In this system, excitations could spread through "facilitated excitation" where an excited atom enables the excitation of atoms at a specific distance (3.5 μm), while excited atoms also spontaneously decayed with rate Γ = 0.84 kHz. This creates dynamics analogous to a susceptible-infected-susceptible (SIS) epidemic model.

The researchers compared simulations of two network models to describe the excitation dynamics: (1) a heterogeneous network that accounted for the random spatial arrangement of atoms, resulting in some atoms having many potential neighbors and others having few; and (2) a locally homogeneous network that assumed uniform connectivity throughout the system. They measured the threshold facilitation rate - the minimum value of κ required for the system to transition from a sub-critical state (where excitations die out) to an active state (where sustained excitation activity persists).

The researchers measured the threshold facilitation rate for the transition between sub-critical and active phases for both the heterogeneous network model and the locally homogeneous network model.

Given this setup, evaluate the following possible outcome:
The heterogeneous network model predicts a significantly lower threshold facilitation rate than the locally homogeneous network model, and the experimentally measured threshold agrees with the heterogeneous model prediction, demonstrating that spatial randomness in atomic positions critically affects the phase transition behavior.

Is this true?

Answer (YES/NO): NO